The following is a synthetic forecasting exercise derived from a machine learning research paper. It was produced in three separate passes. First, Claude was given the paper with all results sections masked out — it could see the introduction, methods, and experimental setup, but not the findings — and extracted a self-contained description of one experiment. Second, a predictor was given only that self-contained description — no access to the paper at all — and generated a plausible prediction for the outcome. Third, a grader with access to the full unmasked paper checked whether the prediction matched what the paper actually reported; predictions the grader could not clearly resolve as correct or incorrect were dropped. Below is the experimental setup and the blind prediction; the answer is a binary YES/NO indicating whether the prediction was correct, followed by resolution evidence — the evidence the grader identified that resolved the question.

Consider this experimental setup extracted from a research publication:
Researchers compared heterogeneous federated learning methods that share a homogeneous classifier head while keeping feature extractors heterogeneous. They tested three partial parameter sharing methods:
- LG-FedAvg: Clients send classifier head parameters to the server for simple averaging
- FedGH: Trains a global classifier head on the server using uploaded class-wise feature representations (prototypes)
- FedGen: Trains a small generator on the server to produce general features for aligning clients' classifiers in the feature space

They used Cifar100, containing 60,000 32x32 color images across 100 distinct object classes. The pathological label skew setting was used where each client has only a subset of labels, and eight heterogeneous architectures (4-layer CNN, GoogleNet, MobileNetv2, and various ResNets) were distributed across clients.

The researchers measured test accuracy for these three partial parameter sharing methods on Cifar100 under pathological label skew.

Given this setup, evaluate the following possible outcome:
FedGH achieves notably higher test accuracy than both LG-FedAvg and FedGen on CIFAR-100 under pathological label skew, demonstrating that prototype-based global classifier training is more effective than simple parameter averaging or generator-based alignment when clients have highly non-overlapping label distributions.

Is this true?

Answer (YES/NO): NO